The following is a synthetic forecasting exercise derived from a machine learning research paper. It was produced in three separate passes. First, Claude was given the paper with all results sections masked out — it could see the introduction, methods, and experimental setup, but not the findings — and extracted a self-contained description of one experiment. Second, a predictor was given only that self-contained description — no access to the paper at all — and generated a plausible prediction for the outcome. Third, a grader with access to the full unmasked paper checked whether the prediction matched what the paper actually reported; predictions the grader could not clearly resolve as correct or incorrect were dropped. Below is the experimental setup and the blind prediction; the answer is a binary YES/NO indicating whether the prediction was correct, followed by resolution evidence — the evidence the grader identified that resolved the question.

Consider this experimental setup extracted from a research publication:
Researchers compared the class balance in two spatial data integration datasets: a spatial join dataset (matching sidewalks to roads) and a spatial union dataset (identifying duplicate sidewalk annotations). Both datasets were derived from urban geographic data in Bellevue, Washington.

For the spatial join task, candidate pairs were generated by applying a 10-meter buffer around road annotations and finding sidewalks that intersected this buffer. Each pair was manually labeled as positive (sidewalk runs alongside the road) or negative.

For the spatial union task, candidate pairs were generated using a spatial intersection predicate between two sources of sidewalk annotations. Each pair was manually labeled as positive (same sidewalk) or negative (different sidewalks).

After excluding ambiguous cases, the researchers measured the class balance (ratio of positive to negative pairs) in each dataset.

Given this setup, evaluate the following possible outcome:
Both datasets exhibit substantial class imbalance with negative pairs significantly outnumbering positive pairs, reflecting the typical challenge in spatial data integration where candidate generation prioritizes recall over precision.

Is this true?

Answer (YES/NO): NO